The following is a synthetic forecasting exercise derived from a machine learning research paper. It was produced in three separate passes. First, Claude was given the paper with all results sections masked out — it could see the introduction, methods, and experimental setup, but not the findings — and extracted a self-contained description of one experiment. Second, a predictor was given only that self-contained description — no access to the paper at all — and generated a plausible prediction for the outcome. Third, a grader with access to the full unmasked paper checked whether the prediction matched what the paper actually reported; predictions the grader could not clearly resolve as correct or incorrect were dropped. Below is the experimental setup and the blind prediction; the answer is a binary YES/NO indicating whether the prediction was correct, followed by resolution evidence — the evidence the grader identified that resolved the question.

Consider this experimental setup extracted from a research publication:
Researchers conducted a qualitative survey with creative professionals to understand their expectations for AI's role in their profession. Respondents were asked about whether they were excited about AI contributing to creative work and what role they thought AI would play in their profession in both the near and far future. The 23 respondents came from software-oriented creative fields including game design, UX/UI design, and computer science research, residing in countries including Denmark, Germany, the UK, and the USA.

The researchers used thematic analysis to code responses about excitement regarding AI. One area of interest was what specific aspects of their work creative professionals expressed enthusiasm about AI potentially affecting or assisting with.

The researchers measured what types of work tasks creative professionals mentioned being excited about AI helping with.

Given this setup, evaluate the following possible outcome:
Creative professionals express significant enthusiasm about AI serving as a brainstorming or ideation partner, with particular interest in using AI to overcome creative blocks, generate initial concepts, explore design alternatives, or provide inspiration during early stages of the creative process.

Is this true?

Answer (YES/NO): YES